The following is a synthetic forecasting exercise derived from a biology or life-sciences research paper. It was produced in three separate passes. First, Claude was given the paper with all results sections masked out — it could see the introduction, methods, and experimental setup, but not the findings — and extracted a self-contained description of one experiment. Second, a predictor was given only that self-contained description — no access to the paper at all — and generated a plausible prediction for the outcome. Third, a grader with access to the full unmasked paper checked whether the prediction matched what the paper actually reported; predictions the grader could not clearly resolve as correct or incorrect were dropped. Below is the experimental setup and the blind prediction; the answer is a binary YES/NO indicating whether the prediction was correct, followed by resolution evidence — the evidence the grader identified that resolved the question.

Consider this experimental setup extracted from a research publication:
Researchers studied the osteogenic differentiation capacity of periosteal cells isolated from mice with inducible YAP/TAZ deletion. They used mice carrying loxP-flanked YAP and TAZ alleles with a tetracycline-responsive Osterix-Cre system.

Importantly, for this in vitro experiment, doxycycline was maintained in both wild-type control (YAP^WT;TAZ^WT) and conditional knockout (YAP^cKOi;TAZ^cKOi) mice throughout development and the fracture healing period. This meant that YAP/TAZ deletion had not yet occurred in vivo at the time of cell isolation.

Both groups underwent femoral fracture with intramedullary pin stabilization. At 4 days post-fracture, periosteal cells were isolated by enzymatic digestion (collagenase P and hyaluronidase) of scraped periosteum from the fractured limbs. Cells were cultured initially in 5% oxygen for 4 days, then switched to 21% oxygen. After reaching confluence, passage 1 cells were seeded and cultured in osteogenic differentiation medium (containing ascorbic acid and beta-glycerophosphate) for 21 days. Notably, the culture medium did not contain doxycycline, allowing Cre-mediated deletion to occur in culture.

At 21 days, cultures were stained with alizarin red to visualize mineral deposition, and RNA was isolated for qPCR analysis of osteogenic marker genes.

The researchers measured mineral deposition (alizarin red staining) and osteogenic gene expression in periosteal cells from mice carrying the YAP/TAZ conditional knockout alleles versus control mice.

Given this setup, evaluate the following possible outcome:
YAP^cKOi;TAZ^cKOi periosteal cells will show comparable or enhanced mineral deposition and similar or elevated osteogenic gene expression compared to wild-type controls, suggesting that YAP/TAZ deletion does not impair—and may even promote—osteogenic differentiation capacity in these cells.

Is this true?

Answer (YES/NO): NO